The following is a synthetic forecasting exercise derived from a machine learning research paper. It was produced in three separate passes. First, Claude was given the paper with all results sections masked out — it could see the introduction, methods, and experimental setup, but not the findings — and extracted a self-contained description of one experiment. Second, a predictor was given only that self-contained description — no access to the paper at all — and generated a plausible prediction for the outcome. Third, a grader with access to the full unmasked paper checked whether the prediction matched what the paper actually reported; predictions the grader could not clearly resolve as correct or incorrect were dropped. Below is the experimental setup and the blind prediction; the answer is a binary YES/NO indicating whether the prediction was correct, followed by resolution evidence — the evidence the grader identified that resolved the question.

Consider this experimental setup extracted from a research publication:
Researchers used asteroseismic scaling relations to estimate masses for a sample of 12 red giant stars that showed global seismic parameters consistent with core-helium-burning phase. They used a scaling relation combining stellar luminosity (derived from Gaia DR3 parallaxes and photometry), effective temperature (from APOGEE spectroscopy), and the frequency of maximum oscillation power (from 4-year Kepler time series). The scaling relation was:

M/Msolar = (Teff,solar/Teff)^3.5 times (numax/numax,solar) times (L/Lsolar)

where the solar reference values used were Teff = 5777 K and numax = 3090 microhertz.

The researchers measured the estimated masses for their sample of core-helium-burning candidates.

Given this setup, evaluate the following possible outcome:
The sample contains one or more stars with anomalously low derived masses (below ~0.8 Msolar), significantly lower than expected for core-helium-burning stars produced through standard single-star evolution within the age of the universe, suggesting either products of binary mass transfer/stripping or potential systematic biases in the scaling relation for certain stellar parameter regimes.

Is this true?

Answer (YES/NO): YES